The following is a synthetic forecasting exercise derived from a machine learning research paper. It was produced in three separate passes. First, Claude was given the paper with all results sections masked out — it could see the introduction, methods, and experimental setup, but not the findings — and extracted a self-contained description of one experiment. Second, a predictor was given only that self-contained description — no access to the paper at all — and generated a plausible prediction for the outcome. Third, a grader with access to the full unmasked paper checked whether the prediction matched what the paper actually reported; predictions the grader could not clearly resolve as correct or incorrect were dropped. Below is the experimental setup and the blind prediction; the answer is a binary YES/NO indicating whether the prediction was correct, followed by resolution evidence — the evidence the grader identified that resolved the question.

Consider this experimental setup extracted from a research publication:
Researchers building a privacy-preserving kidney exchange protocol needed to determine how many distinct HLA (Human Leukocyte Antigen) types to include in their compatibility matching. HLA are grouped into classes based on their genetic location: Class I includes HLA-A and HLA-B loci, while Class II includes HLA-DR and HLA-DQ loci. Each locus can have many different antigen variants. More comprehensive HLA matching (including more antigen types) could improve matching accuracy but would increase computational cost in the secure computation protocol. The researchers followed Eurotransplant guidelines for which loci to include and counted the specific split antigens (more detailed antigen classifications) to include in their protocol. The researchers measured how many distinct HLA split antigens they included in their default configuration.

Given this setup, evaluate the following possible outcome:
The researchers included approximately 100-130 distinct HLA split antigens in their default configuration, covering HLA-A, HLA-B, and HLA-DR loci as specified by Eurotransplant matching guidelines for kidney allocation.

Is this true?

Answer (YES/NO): NO